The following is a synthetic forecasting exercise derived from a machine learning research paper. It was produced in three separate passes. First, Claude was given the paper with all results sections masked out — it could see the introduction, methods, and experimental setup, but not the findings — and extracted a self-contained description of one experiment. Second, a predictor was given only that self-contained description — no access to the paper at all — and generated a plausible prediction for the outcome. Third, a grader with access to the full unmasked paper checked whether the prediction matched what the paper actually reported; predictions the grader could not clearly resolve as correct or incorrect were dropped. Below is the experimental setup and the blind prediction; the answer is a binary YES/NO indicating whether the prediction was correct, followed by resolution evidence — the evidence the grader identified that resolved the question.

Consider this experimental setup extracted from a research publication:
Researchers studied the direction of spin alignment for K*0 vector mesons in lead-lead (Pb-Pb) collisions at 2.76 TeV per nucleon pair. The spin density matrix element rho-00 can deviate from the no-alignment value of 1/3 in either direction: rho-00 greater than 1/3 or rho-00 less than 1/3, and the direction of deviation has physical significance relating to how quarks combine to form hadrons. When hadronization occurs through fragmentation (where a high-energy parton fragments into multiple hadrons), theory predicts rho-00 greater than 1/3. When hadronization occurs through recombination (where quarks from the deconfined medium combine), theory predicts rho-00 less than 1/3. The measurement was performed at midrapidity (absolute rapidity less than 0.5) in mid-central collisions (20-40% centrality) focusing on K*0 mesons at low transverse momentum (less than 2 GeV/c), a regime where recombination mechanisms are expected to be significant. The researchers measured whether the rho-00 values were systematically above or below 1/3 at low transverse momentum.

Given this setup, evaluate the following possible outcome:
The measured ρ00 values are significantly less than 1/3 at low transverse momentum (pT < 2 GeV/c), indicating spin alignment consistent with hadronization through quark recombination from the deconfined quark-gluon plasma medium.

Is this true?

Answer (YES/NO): YES